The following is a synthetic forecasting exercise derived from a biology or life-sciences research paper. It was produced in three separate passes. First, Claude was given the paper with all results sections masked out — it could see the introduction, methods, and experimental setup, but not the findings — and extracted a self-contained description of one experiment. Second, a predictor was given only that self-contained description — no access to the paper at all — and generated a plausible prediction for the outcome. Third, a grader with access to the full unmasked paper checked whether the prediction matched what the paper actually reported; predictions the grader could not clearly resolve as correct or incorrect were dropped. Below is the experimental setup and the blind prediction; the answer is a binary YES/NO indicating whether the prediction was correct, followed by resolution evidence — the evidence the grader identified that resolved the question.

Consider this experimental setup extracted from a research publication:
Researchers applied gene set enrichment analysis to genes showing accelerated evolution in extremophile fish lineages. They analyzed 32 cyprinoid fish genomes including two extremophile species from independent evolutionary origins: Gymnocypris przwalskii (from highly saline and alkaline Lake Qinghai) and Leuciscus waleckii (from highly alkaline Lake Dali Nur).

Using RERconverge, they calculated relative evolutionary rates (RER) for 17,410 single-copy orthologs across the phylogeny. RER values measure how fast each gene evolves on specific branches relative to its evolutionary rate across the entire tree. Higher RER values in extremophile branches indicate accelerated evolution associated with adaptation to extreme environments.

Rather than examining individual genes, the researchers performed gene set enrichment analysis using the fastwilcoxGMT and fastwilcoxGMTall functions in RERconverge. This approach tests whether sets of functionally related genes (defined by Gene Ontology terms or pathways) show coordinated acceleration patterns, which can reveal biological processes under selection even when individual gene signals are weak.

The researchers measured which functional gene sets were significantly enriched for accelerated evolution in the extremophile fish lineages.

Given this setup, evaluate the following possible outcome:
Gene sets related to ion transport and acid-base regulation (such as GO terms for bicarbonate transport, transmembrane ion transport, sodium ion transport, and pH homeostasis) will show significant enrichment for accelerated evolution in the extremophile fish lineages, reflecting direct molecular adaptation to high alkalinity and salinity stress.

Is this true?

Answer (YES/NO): NO